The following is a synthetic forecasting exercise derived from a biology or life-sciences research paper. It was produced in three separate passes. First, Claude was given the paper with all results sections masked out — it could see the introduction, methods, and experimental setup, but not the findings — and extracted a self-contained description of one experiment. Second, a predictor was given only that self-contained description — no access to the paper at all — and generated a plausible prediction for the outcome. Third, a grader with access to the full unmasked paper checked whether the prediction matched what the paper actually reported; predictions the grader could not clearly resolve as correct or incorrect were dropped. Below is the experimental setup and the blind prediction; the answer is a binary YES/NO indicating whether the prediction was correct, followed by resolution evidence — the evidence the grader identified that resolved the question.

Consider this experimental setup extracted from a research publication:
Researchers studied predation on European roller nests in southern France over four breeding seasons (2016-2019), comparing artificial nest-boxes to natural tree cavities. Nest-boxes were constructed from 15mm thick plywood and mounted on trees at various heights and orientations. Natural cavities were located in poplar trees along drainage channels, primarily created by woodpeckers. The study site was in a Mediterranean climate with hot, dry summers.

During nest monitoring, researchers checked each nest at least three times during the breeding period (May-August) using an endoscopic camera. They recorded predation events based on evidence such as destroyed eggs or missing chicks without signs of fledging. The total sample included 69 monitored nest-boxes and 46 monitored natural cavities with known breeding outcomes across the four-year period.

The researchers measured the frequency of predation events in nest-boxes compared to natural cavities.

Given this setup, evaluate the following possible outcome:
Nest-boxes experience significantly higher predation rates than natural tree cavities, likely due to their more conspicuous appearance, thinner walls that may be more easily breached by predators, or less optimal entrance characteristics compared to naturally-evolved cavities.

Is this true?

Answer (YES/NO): NO